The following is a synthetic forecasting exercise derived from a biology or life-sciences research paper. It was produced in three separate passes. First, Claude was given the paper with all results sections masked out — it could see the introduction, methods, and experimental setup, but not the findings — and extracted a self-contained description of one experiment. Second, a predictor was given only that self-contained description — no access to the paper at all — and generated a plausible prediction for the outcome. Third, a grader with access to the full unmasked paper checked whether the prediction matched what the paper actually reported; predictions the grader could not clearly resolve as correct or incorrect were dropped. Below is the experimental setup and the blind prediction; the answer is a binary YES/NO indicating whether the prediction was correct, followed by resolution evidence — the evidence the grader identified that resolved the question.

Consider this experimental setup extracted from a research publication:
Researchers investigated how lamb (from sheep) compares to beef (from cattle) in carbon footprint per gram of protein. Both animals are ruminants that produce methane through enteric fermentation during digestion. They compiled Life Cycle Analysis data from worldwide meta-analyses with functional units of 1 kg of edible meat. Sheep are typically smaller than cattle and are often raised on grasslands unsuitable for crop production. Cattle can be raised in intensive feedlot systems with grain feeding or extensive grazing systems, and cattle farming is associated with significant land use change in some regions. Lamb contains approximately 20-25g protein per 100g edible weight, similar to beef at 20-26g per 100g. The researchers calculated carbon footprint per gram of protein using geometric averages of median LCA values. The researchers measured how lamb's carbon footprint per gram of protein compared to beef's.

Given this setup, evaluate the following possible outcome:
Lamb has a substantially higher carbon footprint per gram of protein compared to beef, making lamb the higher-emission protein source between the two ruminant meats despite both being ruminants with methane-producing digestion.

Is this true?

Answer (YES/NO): NO